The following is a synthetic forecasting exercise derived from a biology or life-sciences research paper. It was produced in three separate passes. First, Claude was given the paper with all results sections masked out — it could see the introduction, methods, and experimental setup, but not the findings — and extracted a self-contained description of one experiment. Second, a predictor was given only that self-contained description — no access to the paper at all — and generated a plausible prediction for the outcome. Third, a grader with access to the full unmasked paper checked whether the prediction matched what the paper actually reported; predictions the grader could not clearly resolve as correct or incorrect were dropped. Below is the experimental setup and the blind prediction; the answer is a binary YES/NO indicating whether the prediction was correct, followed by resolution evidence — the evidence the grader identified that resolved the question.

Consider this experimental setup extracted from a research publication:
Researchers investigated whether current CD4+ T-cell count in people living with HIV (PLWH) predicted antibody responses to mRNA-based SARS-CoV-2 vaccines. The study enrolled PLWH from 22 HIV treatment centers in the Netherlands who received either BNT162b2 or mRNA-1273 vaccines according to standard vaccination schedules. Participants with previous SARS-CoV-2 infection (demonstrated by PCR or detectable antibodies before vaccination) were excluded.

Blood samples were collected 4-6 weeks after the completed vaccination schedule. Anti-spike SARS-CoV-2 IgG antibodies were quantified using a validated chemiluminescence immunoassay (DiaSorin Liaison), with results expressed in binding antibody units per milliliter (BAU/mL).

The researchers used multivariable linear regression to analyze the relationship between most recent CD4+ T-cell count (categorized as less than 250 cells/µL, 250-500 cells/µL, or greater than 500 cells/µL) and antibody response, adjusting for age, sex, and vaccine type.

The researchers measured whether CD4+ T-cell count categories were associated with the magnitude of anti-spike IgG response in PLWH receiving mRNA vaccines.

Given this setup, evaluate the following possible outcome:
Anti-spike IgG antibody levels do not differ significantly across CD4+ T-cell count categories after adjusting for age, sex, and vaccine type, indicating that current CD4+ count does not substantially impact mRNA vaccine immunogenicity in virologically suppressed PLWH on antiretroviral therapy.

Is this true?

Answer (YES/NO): NO